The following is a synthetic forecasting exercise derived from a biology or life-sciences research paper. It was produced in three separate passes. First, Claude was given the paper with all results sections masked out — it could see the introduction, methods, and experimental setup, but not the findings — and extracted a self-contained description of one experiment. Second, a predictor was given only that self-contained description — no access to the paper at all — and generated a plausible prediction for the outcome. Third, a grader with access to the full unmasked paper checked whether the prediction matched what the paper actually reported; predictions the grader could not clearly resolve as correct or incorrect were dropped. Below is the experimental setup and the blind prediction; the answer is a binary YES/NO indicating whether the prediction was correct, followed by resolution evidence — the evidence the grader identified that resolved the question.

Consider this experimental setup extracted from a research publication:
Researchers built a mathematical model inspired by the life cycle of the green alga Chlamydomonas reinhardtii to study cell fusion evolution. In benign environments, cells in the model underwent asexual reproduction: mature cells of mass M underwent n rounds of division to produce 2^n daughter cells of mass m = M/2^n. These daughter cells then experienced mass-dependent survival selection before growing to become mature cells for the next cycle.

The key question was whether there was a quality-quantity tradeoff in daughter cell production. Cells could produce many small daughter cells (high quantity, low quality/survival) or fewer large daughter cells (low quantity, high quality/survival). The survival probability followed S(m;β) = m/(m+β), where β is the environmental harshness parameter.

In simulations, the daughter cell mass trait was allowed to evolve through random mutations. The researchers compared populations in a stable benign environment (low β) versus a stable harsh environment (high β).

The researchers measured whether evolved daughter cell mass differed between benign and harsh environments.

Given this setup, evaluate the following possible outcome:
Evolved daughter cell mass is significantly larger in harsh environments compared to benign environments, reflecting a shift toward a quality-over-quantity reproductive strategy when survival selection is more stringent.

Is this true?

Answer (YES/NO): YES